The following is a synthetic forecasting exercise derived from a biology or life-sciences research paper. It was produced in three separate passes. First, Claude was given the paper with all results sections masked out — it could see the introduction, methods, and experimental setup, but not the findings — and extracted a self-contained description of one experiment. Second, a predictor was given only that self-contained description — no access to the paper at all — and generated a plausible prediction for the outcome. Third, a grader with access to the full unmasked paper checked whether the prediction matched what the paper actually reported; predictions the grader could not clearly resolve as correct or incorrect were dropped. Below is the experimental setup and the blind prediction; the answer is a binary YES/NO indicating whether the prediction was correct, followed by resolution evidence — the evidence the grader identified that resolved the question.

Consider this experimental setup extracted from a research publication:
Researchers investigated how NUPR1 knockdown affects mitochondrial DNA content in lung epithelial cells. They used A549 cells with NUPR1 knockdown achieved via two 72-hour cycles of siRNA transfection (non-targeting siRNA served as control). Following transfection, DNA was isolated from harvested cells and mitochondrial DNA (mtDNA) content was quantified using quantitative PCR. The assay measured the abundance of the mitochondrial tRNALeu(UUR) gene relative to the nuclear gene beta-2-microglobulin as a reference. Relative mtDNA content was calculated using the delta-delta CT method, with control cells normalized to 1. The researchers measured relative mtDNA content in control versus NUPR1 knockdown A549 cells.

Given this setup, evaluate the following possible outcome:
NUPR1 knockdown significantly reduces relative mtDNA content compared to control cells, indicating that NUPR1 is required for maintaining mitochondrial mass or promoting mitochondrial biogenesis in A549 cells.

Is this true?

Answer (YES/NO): NO